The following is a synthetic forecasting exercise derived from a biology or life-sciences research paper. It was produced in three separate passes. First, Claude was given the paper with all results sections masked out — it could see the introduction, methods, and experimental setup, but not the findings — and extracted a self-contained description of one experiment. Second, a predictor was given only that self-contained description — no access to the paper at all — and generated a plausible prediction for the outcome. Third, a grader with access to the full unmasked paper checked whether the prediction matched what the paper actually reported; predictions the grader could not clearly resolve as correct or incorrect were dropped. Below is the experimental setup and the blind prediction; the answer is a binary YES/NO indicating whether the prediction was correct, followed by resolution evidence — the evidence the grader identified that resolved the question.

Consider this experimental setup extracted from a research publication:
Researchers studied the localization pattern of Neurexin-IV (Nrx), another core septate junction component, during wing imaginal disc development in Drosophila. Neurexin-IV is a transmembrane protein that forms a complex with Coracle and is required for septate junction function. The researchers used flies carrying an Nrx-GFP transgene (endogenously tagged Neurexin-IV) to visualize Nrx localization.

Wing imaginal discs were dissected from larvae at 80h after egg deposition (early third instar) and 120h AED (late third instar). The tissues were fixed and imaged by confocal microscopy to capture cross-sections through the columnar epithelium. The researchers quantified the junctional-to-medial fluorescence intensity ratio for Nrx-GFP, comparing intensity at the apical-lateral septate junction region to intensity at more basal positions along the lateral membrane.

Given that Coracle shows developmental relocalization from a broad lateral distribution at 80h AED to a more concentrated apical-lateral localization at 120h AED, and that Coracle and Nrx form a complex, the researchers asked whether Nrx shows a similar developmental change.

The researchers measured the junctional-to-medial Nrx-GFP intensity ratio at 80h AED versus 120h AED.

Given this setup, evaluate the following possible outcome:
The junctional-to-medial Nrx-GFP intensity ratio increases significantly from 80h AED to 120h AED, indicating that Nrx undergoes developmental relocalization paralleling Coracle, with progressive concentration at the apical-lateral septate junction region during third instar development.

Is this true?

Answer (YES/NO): NO